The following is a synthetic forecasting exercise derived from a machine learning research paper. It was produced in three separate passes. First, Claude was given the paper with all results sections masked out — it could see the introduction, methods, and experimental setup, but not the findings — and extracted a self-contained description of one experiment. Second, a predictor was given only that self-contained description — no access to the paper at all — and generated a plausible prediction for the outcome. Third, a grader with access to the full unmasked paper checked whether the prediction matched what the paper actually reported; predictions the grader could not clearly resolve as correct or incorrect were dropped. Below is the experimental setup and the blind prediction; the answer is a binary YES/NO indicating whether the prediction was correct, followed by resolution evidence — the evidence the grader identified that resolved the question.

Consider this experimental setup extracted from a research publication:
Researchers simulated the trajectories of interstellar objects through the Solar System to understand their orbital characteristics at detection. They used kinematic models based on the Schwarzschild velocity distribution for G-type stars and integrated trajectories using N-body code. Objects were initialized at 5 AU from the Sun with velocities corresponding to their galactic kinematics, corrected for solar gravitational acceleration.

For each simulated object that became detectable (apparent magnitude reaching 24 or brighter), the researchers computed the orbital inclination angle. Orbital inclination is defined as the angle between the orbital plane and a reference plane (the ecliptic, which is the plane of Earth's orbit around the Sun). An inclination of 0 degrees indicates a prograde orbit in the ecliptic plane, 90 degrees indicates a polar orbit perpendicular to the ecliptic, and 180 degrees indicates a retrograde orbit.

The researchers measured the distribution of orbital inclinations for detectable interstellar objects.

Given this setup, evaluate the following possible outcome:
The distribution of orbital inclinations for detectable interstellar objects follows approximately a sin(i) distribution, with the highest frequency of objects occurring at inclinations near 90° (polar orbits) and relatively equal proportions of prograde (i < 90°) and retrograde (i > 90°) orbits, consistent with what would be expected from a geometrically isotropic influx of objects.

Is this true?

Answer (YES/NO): YES